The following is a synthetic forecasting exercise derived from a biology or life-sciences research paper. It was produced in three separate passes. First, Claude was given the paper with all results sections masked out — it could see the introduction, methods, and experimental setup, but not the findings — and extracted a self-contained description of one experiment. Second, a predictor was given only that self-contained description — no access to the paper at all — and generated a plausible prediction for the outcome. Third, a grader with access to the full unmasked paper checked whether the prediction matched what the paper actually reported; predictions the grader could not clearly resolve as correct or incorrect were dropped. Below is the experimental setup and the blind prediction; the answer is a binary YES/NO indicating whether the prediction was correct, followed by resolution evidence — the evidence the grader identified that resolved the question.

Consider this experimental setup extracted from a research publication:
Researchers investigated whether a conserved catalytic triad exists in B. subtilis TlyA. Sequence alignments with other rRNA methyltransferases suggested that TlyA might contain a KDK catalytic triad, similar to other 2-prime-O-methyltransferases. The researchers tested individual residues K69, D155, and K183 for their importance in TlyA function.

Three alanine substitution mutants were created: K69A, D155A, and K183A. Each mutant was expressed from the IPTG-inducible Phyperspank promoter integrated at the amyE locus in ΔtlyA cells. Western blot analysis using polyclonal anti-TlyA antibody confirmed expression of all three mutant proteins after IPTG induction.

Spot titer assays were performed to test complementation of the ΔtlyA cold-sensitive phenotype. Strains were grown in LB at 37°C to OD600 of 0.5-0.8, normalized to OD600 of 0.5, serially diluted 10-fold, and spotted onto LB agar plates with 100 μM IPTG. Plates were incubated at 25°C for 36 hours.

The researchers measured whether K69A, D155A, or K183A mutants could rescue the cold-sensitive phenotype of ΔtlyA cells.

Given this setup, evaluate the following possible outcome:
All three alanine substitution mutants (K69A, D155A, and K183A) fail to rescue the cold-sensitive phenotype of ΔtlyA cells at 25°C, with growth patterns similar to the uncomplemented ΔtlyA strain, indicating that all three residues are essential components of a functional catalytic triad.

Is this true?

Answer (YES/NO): YES